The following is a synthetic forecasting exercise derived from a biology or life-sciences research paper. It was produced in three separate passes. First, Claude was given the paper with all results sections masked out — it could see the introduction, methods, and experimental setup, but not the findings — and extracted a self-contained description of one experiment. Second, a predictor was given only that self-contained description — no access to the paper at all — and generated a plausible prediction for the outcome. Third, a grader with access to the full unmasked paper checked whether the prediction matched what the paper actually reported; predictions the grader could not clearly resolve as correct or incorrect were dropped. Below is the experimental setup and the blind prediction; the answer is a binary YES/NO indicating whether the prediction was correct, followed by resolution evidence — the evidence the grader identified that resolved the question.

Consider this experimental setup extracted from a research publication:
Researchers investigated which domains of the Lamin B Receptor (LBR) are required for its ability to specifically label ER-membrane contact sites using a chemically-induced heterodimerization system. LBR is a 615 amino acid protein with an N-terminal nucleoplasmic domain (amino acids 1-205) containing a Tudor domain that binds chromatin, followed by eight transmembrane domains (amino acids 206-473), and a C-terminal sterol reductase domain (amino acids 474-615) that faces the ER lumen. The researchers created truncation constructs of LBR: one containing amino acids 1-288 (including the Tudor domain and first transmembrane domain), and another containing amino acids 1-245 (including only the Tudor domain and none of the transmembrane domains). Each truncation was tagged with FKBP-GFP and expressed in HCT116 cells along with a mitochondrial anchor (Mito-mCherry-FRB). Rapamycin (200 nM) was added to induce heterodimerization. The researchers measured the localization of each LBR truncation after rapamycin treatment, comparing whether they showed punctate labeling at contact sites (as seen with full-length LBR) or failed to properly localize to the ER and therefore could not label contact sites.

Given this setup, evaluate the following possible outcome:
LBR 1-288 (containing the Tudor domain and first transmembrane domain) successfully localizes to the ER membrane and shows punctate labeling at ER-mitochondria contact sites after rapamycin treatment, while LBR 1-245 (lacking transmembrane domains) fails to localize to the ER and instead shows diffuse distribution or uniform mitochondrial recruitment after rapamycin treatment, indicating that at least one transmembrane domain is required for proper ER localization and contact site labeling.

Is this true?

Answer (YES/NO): NO